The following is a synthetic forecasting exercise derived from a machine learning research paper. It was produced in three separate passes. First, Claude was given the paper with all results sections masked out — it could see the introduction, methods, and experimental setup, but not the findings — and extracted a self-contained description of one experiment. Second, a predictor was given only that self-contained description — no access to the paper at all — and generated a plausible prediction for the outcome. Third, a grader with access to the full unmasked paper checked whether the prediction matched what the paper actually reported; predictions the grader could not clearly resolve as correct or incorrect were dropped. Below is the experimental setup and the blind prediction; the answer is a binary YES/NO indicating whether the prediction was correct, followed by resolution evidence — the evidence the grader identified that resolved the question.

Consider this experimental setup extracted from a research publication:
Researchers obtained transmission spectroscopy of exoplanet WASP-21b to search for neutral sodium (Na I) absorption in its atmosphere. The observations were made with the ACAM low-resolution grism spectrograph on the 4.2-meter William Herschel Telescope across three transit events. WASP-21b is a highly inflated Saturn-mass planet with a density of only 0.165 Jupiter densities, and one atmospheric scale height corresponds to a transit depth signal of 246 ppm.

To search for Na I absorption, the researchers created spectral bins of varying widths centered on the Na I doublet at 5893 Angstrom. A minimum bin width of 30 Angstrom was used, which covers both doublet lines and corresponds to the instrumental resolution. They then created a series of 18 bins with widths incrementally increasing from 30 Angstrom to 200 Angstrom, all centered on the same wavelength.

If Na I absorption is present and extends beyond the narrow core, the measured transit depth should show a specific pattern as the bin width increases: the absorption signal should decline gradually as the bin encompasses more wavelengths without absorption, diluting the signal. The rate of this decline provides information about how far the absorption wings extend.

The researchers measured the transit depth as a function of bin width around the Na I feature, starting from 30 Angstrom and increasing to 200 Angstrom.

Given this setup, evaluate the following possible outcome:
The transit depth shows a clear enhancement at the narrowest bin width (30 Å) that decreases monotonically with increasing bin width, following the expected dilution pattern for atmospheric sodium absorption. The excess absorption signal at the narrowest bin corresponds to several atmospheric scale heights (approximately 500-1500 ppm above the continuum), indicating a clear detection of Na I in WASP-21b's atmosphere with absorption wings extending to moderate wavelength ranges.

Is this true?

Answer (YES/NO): YES